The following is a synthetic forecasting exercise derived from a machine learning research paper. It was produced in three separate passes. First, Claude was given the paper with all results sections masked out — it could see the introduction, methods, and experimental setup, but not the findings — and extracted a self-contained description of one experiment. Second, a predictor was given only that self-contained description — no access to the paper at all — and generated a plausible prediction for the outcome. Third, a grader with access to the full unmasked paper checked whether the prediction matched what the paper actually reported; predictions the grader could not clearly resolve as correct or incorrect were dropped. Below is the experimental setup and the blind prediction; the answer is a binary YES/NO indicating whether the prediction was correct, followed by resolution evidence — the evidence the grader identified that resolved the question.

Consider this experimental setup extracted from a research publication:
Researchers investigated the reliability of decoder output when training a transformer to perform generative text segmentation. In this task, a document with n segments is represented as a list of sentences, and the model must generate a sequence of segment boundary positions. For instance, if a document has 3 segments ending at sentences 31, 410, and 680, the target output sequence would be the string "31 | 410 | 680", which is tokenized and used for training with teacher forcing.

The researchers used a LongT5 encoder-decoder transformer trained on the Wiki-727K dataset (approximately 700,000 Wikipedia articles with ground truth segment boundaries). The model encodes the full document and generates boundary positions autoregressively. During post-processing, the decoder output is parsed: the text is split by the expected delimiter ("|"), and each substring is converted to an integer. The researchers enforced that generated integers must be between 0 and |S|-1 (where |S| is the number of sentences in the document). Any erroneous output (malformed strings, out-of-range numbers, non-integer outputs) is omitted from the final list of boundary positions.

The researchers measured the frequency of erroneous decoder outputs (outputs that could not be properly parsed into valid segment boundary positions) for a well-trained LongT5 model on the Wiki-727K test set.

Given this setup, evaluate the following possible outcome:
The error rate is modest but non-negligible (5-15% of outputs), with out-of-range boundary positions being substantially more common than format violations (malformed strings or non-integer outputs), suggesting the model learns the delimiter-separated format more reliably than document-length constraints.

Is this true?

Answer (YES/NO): NO